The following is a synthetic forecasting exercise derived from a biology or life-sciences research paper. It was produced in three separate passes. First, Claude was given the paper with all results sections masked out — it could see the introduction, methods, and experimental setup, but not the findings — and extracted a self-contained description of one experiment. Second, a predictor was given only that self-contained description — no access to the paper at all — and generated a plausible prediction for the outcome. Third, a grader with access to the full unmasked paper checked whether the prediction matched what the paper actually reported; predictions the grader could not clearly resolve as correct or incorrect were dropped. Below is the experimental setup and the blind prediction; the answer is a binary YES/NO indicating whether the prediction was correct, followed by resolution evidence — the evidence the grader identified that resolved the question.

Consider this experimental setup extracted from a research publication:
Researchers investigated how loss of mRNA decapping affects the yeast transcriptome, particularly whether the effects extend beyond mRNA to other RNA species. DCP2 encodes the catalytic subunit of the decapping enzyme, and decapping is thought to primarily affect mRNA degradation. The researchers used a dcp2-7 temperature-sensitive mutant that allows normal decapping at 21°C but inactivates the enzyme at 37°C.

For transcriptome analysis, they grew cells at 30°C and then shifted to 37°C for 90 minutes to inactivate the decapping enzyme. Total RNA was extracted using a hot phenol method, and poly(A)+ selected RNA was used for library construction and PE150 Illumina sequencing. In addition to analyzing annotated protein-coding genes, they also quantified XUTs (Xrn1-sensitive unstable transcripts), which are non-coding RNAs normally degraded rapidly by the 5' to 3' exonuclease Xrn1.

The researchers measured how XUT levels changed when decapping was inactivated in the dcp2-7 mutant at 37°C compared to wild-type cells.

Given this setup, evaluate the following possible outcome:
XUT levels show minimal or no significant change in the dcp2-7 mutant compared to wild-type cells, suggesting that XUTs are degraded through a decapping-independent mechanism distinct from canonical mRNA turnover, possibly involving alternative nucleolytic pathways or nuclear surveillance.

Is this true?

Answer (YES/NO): NO